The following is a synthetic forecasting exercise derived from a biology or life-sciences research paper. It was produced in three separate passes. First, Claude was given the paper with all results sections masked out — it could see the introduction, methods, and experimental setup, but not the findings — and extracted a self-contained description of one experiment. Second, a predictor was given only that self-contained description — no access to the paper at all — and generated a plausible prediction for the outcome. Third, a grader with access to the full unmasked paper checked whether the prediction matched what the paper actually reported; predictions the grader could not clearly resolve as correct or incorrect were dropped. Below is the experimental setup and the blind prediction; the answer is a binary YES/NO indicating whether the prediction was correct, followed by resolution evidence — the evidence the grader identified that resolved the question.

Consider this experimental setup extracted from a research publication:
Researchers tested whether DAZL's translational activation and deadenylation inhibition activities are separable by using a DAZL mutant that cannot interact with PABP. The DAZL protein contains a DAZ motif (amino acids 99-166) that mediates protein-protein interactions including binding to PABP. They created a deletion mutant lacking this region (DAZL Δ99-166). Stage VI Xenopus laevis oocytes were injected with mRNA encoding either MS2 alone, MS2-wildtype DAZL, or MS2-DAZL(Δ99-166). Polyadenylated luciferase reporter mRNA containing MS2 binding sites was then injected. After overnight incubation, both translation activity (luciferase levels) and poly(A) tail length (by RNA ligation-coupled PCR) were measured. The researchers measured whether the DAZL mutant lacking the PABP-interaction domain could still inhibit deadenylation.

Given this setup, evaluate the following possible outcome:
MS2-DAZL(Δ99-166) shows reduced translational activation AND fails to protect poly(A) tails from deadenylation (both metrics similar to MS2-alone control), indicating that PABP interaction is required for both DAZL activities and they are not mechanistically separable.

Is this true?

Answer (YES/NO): NO